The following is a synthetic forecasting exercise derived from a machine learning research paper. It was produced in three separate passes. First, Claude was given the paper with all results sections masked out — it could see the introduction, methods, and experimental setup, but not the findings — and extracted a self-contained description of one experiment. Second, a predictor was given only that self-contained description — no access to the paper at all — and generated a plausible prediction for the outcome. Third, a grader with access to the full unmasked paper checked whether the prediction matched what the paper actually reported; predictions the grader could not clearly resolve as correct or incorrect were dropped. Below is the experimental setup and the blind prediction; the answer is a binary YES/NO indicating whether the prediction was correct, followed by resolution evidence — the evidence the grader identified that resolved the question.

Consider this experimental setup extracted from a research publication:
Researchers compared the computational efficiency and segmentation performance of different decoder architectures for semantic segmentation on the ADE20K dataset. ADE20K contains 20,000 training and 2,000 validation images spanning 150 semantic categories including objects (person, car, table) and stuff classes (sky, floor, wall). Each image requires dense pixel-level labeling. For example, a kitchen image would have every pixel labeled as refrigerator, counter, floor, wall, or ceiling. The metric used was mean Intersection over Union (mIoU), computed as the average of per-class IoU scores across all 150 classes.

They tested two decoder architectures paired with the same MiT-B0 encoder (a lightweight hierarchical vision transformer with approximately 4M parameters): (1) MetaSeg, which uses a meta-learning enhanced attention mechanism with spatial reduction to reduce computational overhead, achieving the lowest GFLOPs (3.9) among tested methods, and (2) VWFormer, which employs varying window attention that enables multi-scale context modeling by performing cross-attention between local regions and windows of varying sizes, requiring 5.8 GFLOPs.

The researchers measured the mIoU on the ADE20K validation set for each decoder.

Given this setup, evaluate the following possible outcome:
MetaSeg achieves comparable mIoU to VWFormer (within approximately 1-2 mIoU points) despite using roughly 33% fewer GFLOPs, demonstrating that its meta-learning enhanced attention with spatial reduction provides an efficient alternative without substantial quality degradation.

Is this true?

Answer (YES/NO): YES